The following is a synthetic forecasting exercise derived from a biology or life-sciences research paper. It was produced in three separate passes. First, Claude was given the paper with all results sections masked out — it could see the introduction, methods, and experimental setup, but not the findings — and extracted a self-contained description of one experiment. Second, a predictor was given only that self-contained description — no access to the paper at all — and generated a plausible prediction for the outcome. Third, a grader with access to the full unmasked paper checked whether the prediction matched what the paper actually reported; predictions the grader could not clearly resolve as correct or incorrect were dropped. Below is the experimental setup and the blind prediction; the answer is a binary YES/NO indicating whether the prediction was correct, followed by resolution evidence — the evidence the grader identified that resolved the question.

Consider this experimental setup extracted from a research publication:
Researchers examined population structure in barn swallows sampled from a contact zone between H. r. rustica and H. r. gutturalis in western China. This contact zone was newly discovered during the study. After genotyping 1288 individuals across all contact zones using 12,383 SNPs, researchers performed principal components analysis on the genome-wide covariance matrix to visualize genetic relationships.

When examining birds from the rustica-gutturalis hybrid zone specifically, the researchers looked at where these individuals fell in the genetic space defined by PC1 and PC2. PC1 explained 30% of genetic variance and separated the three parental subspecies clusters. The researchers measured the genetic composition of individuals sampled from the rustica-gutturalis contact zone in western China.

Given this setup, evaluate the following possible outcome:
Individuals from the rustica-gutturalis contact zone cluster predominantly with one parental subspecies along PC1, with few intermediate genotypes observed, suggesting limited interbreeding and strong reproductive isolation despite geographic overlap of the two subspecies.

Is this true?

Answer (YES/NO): YES